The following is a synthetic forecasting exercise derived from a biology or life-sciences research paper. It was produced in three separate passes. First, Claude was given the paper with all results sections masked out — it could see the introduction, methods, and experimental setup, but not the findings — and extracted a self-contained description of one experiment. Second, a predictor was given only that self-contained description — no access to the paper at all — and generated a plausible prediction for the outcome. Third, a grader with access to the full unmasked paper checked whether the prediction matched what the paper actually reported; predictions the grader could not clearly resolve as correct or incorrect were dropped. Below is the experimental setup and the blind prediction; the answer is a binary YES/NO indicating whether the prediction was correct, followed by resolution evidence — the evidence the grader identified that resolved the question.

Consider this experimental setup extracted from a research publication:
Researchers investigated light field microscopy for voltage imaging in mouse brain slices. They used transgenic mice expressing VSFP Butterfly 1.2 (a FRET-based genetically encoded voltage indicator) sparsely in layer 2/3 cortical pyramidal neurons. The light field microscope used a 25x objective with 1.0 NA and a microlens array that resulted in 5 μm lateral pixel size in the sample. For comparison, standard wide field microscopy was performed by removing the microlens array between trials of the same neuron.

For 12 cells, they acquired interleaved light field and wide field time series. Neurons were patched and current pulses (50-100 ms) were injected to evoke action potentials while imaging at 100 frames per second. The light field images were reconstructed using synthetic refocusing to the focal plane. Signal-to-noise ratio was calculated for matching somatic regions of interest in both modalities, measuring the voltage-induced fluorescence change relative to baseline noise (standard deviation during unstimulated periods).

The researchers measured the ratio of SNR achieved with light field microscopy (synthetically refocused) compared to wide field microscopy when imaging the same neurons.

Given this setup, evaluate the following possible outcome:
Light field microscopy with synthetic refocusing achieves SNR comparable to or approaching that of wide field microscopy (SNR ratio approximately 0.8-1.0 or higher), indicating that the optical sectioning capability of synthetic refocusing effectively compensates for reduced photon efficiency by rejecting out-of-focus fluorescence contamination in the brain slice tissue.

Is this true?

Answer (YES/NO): YES